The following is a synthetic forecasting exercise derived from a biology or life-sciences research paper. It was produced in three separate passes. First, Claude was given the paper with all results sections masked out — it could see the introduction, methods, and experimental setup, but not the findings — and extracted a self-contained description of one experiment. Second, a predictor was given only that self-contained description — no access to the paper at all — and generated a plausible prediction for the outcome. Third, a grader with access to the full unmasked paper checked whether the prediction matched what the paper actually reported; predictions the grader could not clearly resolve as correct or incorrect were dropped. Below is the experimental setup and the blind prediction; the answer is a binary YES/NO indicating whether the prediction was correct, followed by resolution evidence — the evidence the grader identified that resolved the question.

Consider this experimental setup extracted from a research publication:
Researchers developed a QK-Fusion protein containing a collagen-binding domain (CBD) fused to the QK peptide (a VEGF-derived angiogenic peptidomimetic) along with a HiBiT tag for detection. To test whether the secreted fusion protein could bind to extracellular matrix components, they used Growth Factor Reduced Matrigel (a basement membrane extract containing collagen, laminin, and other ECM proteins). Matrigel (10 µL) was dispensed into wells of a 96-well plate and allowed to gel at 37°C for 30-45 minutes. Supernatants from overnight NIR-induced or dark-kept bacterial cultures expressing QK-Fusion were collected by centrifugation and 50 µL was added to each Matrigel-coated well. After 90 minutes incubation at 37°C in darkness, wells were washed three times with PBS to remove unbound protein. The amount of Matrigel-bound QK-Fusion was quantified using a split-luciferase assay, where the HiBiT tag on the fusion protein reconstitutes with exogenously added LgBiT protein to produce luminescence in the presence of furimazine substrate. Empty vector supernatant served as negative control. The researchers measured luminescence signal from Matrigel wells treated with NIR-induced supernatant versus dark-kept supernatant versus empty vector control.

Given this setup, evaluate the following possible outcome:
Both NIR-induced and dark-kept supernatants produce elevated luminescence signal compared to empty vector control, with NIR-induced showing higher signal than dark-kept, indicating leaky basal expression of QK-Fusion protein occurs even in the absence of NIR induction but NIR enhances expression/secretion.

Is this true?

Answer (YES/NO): NO